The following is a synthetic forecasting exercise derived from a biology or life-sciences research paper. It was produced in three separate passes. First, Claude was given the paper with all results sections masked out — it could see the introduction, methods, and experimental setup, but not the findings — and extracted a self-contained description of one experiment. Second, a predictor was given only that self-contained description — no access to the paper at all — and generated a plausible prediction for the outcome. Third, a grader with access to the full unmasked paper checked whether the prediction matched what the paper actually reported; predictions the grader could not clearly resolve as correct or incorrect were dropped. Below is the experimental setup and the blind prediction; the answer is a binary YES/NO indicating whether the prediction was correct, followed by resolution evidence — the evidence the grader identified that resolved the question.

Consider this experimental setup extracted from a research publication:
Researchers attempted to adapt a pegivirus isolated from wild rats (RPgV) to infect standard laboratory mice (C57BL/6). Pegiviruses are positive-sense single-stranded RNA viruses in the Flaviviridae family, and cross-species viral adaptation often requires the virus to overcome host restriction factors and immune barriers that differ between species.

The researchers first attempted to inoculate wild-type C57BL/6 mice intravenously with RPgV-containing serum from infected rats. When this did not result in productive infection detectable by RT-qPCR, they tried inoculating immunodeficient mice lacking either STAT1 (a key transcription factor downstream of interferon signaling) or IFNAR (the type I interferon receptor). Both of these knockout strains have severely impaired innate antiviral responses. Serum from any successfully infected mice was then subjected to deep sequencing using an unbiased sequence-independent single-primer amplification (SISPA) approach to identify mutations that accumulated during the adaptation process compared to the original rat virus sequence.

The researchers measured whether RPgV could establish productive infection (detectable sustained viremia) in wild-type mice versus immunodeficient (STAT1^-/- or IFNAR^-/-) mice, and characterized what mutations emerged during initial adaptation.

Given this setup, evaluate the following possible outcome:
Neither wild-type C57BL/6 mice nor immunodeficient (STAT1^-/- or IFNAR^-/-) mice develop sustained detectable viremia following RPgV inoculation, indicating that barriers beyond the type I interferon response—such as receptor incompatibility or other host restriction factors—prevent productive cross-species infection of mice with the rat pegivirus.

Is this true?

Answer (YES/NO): NO